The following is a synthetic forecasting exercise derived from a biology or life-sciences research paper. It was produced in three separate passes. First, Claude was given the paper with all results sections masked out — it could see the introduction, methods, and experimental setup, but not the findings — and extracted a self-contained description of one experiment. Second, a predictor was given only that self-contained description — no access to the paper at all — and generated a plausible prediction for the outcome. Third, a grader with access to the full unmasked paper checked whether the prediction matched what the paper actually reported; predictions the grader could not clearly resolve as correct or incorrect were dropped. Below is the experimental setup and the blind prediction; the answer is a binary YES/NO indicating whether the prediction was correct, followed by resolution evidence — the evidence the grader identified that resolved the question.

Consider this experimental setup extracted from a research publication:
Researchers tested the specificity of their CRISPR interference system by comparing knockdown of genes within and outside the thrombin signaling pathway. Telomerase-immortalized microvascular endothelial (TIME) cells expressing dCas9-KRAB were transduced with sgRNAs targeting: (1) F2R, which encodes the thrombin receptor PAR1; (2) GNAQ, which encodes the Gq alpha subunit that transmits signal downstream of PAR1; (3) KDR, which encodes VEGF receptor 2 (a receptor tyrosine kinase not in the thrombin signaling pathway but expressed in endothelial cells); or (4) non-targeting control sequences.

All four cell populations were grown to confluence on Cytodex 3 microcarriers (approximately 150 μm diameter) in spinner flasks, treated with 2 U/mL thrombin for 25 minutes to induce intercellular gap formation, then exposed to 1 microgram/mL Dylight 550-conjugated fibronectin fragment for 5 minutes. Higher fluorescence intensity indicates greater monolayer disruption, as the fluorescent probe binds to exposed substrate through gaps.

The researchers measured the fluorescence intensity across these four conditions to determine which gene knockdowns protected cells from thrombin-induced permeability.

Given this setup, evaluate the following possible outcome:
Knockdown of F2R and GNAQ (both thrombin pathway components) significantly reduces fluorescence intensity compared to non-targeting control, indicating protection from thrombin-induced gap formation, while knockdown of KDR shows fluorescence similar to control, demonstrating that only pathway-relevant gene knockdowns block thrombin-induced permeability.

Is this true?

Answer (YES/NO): NO